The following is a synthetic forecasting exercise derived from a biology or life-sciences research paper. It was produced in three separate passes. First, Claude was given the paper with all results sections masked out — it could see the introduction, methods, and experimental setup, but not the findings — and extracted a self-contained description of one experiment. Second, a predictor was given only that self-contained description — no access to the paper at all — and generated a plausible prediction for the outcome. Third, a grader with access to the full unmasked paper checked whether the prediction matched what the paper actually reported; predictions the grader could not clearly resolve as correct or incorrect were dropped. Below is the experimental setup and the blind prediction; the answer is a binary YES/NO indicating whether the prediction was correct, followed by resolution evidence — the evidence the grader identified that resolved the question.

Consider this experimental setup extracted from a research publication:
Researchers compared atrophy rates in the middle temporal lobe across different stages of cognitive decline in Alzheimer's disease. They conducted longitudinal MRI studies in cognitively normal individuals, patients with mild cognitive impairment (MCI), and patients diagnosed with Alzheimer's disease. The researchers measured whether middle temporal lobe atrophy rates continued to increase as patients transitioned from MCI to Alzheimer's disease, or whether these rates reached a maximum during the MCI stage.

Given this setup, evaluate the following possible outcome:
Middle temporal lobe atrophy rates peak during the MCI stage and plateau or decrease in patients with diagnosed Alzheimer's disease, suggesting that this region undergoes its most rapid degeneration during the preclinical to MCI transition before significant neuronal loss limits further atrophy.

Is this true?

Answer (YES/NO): YES